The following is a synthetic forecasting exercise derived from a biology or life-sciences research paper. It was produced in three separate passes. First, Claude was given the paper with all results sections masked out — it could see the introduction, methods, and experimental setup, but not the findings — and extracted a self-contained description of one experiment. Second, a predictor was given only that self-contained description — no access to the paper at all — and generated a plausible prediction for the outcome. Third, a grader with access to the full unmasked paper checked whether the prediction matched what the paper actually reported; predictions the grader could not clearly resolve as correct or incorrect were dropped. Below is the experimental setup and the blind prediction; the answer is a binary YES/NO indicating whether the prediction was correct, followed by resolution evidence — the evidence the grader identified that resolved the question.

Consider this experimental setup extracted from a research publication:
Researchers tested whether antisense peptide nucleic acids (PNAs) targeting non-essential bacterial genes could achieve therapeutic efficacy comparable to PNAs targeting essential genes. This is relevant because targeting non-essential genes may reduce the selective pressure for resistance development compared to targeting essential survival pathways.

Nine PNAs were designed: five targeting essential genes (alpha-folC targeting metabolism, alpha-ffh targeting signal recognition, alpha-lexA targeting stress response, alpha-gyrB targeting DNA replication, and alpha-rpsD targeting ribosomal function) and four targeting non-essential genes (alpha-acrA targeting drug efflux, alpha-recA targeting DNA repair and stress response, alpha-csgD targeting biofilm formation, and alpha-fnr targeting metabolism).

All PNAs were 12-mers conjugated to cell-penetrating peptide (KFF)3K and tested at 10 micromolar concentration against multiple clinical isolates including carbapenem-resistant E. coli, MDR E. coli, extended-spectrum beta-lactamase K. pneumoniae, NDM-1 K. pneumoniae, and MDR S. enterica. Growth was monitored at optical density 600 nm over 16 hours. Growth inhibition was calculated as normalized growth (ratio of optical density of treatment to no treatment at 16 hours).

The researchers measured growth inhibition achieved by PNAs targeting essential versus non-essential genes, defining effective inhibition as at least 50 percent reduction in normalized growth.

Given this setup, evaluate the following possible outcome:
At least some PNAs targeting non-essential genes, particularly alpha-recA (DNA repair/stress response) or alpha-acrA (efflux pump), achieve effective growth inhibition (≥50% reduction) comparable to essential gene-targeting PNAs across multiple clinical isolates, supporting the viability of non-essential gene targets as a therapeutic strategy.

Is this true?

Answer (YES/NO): YES